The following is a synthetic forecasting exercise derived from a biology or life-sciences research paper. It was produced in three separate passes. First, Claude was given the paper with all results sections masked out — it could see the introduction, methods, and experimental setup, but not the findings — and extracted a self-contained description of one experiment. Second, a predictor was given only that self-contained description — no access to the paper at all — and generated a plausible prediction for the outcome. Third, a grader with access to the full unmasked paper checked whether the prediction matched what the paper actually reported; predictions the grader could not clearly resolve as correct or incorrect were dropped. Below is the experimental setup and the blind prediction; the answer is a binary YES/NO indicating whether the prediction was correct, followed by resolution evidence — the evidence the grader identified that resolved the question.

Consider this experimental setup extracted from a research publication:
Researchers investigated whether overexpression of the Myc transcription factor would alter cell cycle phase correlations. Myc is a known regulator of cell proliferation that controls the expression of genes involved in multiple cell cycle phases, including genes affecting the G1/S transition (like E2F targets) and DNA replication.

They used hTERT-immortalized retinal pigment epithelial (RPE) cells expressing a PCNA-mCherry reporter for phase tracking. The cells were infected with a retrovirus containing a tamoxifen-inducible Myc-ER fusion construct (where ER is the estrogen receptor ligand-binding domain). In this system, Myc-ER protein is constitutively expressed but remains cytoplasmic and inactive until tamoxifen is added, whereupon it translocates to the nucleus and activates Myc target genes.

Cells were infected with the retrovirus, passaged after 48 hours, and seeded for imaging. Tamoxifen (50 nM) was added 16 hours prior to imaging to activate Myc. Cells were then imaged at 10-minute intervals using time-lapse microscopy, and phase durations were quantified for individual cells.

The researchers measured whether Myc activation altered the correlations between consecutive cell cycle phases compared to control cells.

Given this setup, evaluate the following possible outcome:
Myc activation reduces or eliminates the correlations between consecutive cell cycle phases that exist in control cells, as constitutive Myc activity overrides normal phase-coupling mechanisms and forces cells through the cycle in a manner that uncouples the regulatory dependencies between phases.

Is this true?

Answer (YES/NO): NO